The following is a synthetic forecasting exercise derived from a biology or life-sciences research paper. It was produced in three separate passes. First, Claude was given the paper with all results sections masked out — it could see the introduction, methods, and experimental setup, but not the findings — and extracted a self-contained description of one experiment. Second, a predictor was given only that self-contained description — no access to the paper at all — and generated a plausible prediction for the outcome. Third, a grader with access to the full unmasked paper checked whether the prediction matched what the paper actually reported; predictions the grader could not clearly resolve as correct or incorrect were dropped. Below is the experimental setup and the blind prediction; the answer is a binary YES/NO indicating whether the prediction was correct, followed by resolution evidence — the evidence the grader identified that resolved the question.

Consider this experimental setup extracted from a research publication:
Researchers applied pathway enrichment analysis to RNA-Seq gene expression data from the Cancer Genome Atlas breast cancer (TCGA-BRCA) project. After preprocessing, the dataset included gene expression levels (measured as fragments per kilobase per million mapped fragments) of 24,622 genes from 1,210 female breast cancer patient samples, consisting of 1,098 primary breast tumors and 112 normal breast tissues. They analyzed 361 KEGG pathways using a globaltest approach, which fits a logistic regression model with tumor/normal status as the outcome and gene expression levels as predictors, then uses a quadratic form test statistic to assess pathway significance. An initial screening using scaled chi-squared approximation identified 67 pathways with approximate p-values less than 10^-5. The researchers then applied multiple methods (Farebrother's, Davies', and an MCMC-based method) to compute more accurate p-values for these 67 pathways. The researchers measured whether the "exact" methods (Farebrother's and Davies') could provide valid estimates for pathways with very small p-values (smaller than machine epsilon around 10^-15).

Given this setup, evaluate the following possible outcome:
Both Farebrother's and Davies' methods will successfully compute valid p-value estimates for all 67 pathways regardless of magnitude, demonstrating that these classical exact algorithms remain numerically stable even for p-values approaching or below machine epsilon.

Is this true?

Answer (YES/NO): NO